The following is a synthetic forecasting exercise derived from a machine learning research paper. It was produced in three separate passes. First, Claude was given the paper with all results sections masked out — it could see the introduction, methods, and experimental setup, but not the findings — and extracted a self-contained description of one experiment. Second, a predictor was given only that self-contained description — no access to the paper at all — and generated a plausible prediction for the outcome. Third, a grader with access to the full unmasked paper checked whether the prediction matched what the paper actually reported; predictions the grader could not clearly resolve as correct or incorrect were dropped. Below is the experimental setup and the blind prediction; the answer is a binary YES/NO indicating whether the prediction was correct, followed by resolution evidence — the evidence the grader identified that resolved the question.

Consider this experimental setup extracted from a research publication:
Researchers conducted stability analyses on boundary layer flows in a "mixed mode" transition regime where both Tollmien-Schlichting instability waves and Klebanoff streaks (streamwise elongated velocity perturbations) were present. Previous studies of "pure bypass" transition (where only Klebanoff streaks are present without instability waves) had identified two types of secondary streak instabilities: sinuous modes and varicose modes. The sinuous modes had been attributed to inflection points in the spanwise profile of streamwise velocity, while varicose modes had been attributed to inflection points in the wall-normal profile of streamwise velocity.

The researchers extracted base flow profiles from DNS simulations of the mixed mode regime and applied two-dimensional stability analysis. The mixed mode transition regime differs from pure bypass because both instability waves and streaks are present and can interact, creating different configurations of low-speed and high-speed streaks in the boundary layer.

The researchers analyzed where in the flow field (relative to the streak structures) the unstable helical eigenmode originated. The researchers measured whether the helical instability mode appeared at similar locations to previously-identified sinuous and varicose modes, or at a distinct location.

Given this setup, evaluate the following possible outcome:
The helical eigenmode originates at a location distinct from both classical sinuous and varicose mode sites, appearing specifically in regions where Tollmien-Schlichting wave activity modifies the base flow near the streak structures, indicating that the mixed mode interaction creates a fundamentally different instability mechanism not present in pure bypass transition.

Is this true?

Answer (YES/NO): YES